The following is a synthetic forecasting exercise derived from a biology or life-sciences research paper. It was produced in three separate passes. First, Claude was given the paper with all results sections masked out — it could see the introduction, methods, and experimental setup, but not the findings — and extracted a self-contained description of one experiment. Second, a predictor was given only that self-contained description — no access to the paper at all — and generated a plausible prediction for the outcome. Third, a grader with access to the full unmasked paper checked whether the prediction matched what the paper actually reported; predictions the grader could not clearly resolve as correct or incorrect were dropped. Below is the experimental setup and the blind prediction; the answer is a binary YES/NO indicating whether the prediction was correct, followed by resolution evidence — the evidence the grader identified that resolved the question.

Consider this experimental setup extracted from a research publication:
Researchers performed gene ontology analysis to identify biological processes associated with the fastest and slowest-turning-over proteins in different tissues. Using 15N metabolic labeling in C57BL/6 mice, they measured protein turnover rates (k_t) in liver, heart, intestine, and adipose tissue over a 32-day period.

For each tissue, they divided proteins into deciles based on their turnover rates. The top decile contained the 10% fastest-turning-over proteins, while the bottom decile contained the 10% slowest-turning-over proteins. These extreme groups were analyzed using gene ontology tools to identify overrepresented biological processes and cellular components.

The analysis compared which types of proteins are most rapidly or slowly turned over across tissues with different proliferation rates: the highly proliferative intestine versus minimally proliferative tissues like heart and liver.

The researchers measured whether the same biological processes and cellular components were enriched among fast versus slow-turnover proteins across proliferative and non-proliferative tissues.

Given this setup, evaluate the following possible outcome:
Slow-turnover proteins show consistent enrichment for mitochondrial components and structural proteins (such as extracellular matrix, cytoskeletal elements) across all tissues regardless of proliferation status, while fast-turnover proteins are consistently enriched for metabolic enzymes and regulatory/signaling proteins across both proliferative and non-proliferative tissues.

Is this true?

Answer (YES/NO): NO